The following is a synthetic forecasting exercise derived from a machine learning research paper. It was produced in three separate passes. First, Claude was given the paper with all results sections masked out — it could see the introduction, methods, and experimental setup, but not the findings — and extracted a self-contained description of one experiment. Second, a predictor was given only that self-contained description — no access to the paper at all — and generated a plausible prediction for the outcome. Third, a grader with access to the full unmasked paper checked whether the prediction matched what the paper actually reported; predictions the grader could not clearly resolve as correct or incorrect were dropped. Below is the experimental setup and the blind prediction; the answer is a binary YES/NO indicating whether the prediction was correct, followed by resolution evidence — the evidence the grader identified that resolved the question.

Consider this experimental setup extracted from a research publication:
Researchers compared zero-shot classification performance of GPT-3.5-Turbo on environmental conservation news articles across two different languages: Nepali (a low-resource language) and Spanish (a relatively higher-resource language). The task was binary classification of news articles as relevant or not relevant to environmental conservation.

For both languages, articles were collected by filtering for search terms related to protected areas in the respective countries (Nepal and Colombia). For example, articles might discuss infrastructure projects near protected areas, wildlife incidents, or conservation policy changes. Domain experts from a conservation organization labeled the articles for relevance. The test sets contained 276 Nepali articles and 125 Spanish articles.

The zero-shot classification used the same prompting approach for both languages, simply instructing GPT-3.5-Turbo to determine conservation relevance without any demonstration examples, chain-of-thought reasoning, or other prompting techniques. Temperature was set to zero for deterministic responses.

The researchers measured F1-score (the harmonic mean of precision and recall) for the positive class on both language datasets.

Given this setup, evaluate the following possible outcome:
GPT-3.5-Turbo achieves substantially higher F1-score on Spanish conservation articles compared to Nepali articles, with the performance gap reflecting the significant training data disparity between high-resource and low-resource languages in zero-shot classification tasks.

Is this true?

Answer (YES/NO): NO